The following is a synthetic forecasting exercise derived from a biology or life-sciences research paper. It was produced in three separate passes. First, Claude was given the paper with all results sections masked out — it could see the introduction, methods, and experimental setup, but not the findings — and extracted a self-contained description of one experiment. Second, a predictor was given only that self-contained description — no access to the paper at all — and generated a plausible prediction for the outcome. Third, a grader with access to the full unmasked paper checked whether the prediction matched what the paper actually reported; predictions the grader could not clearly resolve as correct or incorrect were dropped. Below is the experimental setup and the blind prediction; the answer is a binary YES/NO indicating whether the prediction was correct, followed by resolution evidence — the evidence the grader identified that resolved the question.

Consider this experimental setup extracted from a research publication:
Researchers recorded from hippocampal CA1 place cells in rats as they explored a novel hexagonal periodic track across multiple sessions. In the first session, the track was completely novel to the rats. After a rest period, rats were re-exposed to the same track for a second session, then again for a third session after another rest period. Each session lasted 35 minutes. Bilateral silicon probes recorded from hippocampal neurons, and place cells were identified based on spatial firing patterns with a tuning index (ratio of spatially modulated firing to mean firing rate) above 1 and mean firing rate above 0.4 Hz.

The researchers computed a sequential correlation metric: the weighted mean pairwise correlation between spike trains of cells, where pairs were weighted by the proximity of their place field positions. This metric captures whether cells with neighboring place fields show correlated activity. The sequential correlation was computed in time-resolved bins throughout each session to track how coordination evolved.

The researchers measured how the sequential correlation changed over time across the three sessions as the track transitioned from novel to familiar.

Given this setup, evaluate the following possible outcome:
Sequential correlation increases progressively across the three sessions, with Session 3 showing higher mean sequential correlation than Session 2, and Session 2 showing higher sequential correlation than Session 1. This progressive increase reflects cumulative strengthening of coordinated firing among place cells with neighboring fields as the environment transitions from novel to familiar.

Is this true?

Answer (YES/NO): NO